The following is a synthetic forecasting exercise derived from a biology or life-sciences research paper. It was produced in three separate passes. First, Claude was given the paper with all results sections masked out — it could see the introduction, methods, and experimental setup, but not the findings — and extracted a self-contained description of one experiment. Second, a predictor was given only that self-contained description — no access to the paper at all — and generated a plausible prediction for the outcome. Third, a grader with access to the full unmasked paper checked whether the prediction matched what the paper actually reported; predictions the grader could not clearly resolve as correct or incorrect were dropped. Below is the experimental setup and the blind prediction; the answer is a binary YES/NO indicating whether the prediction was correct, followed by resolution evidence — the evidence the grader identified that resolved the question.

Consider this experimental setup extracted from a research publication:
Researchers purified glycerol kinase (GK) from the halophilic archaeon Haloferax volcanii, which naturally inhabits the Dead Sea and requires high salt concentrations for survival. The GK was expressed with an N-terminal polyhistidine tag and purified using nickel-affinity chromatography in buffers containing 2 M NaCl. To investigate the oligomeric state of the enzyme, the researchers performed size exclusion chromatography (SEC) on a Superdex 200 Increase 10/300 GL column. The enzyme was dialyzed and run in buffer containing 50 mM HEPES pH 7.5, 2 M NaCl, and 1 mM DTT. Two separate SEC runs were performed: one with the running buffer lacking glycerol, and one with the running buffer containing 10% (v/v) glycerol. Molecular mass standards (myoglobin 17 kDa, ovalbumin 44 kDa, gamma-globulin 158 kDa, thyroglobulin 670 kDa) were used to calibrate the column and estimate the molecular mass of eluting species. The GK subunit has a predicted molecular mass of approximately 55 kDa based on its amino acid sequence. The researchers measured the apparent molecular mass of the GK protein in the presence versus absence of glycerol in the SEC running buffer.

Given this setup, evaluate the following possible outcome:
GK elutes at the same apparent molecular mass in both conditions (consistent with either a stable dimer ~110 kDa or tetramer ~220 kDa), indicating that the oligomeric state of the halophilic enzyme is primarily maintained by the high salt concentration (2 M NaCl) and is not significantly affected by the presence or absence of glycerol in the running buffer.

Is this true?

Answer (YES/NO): NO